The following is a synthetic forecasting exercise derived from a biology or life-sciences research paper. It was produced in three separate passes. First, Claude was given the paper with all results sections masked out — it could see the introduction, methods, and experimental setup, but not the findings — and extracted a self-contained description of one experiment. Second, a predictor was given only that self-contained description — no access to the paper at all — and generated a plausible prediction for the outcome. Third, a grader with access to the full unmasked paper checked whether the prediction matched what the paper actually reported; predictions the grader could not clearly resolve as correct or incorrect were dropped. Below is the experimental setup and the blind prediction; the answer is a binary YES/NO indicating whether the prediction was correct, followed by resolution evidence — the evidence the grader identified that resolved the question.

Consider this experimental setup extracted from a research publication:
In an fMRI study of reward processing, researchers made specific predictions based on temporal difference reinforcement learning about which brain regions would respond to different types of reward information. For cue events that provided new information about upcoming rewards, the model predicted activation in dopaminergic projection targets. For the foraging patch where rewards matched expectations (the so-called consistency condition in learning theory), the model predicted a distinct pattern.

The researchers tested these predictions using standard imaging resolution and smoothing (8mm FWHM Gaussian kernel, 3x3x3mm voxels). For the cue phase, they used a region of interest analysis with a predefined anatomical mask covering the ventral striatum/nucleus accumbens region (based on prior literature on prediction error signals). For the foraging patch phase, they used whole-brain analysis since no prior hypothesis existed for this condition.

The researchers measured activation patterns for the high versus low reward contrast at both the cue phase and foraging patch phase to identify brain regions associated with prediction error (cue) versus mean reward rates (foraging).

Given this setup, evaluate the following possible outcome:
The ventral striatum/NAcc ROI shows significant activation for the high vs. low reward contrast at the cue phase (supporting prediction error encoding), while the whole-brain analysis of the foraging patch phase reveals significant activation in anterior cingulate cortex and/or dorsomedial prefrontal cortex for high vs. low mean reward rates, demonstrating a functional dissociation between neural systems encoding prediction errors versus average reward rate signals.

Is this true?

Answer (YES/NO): NO